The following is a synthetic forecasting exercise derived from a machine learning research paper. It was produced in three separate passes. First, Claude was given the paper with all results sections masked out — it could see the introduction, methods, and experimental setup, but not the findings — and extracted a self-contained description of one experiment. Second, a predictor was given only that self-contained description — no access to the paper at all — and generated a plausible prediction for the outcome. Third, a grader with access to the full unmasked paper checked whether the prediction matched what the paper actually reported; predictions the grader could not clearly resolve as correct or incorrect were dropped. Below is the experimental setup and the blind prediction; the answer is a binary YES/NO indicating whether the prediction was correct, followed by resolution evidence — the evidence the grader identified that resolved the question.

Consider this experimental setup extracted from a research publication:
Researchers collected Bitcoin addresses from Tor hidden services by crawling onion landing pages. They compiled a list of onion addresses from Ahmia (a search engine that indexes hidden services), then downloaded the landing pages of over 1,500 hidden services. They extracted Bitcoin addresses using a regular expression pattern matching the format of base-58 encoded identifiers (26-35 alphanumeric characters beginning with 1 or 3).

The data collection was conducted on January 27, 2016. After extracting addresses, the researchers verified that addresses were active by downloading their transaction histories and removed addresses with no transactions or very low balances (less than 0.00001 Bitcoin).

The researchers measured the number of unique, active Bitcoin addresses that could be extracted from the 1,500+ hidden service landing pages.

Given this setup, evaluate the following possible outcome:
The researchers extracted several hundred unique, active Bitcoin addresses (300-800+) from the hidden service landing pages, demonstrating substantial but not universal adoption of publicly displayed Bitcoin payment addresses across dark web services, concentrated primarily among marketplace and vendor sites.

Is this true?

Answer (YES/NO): NO